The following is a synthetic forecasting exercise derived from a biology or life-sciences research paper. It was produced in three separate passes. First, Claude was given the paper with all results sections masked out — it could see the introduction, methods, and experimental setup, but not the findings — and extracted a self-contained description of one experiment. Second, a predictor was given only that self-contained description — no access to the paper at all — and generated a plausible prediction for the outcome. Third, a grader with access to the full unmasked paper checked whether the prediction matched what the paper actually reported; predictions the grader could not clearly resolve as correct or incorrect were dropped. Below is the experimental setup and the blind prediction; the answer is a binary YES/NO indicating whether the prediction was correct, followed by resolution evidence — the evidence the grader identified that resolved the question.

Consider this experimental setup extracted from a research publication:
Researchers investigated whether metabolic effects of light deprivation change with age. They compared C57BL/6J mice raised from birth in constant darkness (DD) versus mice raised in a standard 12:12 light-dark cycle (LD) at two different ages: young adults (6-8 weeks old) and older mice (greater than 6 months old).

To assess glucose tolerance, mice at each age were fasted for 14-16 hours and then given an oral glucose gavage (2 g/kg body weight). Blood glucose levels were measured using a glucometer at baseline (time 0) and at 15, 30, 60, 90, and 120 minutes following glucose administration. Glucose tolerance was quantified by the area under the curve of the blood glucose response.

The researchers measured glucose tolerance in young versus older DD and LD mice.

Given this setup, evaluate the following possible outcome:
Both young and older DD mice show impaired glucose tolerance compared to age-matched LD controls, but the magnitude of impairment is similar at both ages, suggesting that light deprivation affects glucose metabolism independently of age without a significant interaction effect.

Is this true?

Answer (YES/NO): NO